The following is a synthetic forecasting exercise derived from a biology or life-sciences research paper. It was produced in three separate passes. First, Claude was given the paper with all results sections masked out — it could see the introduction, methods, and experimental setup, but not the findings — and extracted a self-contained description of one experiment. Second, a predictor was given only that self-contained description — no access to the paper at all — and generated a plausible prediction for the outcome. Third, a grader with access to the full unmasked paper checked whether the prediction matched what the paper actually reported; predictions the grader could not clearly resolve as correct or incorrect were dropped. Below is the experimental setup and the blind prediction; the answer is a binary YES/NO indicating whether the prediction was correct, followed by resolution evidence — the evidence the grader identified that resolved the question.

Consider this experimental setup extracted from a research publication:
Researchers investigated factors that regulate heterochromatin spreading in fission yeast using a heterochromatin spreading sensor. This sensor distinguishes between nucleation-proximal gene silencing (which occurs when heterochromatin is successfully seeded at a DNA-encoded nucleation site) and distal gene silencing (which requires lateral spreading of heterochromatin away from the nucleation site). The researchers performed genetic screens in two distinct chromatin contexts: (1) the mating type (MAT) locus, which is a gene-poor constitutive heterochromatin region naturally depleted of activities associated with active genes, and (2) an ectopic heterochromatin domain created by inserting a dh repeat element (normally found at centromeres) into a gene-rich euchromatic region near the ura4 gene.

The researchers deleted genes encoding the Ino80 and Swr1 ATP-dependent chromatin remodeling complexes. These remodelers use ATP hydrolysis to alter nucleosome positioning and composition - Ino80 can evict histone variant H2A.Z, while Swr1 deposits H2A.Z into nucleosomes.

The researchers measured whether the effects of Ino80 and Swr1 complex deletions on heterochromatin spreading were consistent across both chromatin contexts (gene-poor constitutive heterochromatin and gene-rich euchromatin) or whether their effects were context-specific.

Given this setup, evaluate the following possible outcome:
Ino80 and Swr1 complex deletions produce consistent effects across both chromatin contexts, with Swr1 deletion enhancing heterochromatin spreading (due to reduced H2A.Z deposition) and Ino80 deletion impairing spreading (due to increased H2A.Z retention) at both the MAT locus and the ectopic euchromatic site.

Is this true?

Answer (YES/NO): NO